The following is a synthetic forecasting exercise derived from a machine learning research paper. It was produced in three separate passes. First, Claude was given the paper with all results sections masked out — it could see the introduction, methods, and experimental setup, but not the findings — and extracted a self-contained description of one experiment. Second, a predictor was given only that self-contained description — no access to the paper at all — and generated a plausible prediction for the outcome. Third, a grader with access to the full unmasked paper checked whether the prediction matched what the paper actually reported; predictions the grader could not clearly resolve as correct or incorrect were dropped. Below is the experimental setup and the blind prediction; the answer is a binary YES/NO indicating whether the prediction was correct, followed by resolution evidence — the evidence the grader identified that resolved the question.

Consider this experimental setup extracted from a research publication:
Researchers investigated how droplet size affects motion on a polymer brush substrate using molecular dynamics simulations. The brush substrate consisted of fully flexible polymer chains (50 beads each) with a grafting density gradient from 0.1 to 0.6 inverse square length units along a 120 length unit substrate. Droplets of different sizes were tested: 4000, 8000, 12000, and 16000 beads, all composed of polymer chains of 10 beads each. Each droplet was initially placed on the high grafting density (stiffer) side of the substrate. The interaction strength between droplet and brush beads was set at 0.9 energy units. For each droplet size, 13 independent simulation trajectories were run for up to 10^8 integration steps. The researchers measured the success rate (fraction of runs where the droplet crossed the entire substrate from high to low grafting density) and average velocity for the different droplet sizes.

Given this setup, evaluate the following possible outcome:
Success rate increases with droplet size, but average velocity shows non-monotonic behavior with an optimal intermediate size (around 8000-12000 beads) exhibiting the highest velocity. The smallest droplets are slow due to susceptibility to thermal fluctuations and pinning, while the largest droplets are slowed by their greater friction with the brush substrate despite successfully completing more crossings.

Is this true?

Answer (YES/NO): NO